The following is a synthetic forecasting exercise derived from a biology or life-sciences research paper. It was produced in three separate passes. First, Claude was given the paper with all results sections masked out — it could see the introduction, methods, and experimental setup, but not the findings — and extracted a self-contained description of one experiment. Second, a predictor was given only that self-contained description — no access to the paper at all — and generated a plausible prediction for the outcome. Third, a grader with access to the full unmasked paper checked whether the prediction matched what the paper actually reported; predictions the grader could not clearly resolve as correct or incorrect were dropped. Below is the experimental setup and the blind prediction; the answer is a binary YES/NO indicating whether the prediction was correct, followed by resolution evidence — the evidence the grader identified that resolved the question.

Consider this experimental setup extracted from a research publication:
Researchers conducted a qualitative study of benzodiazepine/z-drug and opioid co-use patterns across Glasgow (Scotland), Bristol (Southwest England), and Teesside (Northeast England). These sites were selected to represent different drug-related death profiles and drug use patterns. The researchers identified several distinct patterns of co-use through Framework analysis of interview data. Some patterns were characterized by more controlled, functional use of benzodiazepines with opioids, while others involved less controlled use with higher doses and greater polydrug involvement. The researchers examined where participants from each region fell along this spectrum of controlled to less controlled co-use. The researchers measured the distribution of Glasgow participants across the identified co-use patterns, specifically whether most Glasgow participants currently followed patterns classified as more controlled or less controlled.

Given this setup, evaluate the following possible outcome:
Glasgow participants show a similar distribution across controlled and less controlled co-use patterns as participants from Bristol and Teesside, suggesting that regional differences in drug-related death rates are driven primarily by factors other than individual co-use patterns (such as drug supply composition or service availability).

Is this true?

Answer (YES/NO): NO